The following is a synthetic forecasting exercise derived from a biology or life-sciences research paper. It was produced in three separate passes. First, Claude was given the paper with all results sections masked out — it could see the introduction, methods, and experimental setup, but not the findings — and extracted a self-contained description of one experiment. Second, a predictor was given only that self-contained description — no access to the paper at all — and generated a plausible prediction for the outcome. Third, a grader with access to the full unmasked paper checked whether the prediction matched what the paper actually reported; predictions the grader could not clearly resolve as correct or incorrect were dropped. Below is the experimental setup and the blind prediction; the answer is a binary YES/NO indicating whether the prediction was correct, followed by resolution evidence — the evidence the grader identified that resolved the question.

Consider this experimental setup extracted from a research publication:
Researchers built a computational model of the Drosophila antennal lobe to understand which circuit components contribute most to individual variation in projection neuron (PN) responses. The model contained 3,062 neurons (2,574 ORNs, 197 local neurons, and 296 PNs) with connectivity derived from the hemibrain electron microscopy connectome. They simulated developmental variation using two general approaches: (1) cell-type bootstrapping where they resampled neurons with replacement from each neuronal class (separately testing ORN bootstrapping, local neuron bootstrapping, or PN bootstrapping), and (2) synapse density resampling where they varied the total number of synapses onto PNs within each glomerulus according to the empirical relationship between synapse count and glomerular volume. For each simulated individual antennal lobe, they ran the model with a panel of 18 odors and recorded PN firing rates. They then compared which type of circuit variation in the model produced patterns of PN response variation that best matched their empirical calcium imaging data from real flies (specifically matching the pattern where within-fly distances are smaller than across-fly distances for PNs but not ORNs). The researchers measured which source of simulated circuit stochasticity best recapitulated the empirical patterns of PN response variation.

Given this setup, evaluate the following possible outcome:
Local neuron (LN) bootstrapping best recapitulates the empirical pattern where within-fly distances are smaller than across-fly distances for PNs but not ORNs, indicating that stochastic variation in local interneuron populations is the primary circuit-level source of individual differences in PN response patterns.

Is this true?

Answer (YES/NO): NO